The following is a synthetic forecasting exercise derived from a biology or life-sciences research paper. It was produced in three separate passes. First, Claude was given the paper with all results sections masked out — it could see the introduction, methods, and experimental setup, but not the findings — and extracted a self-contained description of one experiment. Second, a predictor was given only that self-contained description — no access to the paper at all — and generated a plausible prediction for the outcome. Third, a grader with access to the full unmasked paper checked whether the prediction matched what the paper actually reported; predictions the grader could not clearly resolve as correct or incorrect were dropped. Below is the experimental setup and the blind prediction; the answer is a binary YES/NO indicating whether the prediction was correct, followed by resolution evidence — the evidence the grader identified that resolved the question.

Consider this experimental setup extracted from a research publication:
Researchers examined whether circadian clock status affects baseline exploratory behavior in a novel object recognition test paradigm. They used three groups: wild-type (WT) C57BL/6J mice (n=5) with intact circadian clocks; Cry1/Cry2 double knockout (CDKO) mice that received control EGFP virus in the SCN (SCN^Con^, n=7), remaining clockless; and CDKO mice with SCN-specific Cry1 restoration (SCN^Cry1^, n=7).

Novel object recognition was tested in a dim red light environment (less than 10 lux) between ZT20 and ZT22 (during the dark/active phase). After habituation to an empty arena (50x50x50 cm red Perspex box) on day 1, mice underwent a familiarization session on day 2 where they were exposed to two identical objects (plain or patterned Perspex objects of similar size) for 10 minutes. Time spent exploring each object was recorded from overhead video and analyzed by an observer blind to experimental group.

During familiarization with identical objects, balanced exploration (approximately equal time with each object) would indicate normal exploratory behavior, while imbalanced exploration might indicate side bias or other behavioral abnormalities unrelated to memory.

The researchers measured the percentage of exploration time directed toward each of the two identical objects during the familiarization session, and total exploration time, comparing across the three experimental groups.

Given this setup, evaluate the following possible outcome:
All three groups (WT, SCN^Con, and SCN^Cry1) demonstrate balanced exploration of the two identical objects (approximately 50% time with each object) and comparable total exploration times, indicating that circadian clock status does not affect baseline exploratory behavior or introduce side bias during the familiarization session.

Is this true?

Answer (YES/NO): YES